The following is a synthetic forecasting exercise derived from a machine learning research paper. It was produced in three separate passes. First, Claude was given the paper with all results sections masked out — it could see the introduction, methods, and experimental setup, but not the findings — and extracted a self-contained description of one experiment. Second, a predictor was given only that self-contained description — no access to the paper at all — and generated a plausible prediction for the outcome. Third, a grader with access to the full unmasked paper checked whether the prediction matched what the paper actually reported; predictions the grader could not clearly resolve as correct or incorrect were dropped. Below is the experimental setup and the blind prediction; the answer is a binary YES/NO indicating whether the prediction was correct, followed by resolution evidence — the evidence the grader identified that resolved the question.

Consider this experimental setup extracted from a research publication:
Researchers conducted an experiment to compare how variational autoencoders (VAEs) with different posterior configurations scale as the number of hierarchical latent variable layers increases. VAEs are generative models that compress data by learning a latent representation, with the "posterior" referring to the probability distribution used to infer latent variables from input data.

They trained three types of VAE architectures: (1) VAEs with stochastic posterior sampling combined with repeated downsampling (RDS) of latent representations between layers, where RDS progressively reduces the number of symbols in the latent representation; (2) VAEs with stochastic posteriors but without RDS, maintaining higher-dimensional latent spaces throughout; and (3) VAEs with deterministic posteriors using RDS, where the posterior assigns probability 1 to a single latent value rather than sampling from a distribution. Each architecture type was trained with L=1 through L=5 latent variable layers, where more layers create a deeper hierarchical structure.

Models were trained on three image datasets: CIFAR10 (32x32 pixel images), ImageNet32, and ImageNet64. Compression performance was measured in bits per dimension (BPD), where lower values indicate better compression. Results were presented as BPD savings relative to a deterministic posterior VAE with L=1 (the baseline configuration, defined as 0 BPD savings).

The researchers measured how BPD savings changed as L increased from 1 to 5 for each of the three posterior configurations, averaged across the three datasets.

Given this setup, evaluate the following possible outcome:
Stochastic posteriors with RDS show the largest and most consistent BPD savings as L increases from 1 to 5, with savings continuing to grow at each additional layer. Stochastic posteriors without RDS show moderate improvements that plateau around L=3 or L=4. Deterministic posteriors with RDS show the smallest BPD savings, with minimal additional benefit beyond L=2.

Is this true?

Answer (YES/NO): NO